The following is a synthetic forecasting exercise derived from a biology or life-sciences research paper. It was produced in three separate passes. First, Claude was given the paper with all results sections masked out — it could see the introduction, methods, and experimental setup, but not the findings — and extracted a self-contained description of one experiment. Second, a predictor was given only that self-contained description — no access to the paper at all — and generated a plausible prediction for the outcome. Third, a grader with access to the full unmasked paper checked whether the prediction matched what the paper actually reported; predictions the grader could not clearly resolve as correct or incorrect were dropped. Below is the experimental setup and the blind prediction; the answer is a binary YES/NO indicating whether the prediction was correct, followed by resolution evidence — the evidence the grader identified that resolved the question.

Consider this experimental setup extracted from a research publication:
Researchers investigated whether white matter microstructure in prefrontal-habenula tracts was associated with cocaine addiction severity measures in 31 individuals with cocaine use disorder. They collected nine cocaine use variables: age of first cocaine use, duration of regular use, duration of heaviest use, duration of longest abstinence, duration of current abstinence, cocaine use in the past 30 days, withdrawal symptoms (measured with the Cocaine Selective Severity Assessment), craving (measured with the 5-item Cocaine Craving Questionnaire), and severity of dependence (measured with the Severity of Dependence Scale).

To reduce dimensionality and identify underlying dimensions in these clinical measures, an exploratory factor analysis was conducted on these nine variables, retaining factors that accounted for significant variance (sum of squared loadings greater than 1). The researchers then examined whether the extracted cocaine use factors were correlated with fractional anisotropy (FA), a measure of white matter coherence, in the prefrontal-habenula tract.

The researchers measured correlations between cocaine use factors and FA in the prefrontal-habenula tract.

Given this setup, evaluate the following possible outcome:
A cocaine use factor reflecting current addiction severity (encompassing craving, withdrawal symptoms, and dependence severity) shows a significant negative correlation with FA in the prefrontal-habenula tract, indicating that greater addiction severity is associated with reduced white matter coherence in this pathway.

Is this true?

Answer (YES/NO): NO